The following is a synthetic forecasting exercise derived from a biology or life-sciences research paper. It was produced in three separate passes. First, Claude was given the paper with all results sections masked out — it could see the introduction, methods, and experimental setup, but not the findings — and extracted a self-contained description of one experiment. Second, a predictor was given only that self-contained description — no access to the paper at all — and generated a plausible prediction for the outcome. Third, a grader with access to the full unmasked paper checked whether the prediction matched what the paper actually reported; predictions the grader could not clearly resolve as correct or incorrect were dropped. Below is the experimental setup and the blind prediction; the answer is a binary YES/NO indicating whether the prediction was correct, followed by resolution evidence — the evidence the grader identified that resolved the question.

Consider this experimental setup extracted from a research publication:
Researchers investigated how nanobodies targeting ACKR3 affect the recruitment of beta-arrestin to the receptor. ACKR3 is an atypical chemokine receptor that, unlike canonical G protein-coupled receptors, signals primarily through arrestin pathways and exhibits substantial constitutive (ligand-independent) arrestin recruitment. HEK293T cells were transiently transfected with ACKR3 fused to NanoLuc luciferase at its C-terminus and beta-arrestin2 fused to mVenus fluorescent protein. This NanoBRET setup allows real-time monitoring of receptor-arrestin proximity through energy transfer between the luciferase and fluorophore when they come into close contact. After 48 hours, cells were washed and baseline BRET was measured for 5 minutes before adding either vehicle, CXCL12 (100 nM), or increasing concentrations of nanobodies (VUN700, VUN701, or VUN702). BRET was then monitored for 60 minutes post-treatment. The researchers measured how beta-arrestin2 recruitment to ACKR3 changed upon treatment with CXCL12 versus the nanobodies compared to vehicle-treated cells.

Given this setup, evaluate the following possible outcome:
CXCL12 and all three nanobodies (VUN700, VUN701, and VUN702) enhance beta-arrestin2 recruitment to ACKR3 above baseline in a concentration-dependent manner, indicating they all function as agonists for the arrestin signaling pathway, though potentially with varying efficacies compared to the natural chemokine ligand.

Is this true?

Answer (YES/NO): NO